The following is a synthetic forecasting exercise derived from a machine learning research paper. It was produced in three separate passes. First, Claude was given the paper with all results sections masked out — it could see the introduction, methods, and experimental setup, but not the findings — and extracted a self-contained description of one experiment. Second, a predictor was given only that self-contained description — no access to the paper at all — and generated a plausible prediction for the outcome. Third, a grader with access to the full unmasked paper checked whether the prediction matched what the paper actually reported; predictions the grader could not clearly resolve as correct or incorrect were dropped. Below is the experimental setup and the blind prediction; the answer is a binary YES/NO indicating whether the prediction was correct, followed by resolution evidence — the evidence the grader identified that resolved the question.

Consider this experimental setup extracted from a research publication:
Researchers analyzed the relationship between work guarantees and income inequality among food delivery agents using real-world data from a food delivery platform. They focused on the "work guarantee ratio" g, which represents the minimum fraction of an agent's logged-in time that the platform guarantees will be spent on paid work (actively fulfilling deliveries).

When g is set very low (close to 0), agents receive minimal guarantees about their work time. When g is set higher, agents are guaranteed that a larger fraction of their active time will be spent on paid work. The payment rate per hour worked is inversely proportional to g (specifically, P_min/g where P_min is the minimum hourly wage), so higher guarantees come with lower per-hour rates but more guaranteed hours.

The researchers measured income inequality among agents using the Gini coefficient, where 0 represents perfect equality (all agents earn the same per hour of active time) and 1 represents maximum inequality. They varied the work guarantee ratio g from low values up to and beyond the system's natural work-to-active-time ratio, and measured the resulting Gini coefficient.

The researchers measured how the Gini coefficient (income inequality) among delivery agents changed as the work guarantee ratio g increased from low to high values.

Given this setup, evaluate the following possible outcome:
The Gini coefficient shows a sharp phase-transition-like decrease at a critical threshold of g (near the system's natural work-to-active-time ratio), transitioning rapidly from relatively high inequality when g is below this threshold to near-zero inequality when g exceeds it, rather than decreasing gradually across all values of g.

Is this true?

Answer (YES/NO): NO